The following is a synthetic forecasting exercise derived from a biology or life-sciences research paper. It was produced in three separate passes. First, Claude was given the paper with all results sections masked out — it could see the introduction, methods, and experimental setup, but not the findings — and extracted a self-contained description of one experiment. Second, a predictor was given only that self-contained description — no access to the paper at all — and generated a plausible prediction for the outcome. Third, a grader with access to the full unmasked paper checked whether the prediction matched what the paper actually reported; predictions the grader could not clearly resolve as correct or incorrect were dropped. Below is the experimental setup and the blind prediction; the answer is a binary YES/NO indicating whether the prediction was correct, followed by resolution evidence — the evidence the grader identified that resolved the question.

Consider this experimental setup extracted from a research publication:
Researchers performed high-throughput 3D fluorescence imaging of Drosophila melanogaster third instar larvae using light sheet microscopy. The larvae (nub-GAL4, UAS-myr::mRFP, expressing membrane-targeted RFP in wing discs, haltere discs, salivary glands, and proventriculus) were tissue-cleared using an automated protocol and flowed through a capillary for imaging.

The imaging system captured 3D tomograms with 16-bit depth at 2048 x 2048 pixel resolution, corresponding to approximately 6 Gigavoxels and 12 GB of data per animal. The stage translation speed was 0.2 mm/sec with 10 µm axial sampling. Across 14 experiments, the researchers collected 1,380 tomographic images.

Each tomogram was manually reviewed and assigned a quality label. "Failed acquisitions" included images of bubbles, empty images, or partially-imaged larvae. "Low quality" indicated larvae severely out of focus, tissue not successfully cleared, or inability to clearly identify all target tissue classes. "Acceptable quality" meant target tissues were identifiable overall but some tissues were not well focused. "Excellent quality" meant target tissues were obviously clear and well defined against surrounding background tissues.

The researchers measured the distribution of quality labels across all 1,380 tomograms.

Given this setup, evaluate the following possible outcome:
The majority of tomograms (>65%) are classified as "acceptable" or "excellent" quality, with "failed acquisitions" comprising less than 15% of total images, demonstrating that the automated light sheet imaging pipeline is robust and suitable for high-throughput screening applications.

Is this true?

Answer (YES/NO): YES